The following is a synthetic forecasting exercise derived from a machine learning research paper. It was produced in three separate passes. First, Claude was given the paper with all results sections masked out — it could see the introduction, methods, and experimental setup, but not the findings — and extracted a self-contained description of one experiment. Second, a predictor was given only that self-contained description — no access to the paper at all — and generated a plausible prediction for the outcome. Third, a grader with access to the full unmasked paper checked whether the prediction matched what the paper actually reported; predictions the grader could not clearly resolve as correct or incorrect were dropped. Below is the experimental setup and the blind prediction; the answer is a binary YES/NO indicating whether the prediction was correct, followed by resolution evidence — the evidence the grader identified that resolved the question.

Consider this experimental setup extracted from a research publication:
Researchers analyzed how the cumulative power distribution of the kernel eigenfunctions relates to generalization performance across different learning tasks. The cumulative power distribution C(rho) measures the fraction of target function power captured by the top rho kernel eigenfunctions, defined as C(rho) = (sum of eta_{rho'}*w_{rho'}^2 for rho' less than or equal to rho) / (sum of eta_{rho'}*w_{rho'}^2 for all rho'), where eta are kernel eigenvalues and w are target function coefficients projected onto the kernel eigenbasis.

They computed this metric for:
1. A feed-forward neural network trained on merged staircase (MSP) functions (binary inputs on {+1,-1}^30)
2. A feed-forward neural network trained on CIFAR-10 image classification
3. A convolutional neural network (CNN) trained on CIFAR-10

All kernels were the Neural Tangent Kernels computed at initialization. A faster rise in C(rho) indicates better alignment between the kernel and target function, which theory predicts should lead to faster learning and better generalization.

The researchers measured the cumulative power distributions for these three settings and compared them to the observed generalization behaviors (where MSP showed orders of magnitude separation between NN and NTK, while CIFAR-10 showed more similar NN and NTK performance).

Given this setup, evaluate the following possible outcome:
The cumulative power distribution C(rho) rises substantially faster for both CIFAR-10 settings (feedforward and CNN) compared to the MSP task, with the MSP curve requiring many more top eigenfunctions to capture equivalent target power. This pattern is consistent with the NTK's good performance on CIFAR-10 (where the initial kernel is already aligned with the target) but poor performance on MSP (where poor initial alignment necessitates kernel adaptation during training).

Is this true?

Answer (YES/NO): YES